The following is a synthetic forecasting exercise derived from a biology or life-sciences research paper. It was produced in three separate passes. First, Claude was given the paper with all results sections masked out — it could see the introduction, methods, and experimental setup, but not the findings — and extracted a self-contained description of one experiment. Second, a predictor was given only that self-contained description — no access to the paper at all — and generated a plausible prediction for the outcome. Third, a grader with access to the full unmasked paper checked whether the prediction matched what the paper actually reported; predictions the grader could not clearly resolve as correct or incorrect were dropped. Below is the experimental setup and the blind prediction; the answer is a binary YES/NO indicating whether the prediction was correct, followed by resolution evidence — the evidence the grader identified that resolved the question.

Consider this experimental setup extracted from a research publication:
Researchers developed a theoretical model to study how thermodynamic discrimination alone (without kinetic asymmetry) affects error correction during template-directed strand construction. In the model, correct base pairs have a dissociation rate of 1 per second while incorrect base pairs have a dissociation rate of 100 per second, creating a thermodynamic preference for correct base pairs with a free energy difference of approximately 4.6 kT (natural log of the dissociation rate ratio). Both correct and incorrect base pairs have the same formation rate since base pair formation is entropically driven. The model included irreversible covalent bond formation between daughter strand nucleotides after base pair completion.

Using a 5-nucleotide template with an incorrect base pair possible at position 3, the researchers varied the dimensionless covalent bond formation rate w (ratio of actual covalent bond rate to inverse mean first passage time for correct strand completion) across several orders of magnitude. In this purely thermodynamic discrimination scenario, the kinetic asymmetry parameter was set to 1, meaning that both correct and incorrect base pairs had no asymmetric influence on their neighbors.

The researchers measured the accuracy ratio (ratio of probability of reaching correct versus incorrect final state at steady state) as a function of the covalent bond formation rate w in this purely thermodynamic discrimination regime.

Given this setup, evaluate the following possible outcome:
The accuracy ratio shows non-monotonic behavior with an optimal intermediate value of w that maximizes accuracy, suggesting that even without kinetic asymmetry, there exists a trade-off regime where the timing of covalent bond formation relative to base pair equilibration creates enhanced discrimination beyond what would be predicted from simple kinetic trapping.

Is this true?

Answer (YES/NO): NO